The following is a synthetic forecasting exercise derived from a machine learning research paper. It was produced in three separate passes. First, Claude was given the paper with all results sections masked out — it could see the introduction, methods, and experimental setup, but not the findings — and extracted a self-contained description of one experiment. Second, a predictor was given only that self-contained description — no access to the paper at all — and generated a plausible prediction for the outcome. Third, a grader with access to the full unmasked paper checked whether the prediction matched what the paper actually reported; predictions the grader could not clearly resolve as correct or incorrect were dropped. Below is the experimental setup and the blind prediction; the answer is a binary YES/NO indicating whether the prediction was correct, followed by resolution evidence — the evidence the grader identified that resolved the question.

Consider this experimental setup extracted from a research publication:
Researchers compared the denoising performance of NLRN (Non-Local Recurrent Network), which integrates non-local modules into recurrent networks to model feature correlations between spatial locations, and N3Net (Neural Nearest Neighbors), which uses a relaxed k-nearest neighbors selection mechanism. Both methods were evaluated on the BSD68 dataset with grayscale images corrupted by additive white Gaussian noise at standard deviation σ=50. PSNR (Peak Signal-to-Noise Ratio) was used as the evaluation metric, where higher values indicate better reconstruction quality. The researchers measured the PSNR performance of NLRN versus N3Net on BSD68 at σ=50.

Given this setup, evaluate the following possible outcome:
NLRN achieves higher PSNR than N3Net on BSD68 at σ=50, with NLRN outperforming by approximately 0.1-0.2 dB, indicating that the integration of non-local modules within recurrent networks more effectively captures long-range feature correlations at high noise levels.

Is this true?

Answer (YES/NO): NO